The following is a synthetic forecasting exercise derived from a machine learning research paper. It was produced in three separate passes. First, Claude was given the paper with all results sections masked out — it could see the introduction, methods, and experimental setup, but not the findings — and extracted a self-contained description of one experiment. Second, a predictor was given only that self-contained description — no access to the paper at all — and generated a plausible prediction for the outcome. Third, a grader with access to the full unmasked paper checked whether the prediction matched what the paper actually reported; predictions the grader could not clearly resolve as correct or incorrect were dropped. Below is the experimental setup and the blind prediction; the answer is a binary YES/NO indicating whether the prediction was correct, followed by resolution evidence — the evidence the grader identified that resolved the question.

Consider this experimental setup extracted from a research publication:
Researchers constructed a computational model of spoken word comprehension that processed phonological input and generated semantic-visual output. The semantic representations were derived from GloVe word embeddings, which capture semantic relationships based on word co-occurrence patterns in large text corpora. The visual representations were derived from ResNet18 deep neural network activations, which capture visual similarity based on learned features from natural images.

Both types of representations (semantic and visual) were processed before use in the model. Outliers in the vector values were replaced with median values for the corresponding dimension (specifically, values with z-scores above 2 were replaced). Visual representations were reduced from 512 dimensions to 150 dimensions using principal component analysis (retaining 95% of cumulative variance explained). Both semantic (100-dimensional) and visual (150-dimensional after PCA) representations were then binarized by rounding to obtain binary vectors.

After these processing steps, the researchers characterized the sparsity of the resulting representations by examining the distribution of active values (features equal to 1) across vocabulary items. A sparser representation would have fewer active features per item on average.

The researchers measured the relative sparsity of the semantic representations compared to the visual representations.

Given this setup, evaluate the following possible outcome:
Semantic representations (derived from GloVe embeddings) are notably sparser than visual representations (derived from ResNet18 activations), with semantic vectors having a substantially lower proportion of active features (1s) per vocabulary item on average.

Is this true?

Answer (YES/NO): NO